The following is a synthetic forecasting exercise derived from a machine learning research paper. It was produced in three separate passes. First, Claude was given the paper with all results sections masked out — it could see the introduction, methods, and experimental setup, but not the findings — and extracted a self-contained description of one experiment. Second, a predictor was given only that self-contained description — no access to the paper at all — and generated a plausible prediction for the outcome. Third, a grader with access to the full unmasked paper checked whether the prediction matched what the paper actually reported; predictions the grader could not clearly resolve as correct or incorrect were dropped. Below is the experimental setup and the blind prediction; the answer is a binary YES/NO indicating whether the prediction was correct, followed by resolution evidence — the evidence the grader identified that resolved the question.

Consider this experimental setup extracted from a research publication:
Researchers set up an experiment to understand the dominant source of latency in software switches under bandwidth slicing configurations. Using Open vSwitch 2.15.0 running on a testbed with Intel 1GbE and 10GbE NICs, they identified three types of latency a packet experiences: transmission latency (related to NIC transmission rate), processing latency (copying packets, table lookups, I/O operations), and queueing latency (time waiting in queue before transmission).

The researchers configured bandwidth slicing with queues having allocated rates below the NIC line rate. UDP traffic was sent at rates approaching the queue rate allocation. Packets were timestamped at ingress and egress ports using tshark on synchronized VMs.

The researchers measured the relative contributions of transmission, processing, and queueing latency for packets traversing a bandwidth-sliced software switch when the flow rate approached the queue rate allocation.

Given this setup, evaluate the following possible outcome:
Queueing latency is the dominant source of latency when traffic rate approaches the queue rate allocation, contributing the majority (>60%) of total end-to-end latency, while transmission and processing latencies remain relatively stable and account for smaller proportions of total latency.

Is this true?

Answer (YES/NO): YES